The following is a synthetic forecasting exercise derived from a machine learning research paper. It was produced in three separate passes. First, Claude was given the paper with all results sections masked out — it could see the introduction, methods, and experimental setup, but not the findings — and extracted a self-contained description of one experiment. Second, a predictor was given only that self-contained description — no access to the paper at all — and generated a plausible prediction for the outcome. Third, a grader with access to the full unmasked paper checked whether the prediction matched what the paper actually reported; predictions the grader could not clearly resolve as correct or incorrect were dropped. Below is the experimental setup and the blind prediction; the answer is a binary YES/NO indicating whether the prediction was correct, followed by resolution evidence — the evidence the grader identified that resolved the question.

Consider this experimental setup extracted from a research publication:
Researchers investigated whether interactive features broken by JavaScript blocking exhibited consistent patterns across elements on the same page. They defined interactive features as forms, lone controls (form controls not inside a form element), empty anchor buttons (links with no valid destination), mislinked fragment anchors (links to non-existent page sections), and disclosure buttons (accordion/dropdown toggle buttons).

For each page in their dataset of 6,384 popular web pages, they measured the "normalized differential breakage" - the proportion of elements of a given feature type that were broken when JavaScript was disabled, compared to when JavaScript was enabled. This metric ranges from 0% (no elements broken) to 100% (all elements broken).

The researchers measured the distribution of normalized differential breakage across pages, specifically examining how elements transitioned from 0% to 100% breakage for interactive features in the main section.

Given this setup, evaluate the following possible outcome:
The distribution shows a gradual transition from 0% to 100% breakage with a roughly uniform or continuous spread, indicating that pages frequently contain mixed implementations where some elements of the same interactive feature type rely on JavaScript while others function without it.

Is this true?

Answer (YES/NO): NO